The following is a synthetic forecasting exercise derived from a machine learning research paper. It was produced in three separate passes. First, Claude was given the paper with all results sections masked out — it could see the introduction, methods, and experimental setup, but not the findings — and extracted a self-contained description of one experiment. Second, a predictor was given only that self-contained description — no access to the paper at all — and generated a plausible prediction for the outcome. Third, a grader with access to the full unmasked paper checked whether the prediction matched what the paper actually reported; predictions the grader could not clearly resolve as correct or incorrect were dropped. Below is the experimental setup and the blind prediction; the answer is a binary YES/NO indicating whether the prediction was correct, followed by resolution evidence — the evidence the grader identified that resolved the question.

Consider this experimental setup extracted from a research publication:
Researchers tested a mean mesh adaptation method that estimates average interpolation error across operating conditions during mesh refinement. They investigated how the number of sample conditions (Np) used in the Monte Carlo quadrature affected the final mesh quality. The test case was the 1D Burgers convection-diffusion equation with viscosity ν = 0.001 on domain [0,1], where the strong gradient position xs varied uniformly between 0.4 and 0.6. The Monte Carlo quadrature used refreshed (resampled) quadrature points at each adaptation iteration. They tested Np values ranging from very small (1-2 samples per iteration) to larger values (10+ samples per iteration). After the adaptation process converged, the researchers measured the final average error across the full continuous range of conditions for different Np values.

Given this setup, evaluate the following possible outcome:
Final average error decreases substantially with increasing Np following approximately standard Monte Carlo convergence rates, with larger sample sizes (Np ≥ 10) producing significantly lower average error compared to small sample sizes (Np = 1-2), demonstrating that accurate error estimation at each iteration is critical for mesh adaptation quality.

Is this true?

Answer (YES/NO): NO